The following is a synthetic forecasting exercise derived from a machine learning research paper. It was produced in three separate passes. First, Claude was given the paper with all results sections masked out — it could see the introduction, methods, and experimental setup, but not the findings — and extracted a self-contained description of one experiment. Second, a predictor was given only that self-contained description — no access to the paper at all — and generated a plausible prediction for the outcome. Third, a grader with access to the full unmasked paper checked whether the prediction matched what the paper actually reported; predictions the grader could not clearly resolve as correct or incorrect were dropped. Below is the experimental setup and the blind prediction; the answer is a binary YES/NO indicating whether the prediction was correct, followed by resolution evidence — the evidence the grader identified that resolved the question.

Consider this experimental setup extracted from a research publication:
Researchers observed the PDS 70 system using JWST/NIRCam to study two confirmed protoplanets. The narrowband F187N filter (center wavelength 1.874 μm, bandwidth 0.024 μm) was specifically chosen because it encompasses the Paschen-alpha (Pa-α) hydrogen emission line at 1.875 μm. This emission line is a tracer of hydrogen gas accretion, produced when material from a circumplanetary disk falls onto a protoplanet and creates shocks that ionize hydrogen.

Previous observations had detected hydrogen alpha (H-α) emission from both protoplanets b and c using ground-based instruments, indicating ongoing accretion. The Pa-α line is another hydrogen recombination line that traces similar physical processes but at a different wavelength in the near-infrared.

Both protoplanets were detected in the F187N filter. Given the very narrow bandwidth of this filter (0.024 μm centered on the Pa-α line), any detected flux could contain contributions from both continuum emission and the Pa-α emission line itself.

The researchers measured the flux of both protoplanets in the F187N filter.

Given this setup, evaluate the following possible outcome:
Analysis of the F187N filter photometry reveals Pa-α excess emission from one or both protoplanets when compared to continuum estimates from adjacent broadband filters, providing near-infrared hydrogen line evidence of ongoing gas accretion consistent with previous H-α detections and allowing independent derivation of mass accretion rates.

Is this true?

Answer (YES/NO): NO